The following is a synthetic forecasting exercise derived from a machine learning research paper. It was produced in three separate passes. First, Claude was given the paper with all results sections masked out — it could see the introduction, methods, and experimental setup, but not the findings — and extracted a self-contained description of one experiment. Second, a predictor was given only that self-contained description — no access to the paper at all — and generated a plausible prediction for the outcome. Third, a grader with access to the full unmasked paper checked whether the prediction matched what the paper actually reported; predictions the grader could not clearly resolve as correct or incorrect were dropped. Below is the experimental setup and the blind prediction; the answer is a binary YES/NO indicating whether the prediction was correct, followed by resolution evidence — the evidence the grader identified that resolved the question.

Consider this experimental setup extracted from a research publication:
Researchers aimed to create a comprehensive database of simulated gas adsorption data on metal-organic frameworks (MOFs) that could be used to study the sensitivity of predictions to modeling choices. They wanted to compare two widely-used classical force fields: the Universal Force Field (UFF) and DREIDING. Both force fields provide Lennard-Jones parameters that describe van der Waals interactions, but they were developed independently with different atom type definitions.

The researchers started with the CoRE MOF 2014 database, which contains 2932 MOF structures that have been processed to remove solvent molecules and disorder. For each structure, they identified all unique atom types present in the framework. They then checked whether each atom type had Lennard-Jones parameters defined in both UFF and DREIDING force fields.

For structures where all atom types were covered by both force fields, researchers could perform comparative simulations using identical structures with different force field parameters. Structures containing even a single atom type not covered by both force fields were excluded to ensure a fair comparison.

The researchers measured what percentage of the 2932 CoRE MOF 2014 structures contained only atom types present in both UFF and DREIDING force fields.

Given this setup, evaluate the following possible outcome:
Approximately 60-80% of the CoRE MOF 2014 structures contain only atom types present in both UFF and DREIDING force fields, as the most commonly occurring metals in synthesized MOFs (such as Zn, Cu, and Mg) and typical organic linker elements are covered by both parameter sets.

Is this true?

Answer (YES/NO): NO